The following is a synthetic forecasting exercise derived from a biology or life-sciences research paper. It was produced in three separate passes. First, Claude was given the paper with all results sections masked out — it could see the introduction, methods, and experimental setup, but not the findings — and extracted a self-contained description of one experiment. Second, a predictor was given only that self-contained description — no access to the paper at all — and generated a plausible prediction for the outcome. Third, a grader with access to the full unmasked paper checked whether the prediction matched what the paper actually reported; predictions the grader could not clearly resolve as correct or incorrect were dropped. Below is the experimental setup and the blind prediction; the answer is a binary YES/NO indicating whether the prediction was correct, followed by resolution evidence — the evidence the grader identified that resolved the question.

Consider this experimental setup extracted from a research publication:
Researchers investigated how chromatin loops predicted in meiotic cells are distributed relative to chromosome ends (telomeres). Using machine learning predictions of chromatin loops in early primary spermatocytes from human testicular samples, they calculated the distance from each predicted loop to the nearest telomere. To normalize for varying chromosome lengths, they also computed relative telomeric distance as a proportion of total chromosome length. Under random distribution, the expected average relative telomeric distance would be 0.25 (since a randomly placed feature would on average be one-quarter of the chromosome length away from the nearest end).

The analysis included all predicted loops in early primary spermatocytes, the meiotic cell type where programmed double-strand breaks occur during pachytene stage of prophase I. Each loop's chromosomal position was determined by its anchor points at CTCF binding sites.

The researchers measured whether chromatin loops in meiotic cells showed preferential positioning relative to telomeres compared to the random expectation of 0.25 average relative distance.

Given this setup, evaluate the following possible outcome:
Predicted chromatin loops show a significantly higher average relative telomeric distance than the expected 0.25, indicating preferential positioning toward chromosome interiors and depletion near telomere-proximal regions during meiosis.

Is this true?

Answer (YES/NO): NO